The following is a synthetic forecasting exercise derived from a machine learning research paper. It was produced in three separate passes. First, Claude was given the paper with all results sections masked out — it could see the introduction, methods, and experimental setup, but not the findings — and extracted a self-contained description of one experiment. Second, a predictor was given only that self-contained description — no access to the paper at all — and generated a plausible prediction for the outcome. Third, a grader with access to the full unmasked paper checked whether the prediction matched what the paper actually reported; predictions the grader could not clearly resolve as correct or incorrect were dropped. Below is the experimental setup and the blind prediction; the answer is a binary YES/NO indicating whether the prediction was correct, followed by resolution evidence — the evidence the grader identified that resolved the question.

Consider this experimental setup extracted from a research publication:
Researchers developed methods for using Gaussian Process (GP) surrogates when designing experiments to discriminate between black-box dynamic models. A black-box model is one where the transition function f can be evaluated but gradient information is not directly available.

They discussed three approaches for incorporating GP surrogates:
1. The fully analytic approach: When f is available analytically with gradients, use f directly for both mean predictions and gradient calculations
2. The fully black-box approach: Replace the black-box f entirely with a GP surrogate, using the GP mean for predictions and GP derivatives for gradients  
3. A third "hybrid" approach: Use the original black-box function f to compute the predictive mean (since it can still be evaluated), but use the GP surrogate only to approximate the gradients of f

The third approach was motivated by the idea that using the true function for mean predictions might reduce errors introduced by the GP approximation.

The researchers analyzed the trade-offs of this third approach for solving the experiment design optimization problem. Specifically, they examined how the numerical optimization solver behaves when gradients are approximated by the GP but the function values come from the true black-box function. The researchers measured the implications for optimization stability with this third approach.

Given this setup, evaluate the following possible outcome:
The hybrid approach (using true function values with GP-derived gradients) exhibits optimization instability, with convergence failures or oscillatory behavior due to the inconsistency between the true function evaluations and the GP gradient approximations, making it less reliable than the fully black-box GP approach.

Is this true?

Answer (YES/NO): YES